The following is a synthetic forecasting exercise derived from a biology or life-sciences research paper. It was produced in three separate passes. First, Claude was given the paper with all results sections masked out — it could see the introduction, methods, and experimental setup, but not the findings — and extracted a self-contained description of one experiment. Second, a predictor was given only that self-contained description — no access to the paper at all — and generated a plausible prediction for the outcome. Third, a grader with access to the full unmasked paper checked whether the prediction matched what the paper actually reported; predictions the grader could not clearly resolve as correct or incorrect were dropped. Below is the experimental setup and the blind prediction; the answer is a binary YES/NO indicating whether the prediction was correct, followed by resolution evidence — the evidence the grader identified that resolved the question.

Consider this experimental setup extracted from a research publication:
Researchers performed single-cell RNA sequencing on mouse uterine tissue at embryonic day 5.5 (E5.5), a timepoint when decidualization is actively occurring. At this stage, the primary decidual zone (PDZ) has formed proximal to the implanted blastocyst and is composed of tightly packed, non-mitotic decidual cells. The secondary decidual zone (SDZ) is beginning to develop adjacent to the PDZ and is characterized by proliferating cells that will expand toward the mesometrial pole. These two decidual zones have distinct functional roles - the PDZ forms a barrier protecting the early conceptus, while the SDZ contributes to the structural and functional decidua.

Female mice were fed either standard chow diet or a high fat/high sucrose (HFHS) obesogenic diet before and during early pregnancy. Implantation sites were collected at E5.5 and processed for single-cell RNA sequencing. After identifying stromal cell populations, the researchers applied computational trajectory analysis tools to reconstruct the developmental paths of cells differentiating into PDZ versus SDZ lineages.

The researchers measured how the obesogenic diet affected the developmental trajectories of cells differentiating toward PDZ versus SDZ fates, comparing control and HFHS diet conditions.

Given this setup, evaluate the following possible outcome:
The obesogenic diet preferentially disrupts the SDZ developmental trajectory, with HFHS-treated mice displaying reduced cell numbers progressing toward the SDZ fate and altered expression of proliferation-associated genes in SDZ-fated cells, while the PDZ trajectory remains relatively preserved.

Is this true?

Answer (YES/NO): NO